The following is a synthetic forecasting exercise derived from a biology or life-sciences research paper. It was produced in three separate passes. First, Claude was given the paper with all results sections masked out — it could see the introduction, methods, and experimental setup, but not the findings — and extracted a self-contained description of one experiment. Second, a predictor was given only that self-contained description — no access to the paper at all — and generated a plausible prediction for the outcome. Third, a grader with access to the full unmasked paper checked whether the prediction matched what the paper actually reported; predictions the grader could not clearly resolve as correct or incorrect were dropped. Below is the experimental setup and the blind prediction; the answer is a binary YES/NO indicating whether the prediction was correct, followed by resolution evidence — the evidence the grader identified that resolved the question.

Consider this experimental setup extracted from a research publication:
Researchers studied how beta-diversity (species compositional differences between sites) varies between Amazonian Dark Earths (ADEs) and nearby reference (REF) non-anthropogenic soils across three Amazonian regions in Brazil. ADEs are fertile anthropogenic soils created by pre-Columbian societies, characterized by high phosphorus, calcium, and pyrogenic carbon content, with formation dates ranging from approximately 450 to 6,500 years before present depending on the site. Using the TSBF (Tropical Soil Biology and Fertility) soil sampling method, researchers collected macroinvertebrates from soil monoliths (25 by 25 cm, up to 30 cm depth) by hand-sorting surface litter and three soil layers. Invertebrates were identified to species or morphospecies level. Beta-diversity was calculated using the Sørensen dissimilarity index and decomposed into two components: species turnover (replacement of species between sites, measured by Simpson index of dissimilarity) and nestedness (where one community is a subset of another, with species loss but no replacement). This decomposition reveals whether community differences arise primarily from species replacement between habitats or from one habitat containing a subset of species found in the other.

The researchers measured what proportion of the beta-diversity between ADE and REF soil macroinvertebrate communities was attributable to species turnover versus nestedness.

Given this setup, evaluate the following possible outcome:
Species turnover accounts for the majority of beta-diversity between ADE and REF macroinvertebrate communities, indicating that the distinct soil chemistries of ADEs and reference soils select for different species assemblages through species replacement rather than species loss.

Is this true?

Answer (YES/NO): YES